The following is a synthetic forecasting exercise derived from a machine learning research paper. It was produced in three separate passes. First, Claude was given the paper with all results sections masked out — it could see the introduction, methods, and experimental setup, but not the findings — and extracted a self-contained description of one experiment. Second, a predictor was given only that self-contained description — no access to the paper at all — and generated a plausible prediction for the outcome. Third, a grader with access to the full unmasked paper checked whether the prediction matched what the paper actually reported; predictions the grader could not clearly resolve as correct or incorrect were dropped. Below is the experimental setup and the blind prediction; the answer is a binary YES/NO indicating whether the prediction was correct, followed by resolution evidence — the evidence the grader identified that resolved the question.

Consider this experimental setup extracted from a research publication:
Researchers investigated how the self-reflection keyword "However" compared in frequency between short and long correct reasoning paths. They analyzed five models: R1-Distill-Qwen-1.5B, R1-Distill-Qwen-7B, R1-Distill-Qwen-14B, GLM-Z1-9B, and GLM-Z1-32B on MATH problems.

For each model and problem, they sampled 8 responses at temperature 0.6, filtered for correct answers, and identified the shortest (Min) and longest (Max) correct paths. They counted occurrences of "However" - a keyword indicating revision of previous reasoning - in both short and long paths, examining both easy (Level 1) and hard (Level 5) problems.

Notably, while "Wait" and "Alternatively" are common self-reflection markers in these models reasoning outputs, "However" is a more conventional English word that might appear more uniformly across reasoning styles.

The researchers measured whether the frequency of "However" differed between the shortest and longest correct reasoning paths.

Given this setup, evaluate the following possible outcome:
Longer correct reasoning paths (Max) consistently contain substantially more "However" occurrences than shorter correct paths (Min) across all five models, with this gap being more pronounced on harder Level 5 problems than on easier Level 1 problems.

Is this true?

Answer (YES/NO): YES